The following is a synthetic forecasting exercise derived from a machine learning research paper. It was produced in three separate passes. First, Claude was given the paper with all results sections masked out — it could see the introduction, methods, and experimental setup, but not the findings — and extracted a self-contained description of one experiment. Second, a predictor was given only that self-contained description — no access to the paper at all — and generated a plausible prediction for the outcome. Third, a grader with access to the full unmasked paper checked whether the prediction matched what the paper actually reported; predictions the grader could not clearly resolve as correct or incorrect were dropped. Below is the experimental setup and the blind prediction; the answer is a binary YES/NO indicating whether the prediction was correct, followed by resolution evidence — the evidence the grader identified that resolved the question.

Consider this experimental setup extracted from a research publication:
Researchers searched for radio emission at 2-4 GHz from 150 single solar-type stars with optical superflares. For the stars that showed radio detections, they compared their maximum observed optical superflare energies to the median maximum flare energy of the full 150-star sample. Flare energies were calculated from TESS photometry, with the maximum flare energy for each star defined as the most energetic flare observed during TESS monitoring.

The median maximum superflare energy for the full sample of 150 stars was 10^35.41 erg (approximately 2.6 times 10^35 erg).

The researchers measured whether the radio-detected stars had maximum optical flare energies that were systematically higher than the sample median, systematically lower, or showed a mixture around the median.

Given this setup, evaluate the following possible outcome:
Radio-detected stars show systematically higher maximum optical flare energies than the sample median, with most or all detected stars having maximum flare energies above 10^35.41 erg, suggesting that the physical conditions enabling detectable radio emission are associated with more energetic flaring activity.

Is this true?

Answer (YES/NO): YES